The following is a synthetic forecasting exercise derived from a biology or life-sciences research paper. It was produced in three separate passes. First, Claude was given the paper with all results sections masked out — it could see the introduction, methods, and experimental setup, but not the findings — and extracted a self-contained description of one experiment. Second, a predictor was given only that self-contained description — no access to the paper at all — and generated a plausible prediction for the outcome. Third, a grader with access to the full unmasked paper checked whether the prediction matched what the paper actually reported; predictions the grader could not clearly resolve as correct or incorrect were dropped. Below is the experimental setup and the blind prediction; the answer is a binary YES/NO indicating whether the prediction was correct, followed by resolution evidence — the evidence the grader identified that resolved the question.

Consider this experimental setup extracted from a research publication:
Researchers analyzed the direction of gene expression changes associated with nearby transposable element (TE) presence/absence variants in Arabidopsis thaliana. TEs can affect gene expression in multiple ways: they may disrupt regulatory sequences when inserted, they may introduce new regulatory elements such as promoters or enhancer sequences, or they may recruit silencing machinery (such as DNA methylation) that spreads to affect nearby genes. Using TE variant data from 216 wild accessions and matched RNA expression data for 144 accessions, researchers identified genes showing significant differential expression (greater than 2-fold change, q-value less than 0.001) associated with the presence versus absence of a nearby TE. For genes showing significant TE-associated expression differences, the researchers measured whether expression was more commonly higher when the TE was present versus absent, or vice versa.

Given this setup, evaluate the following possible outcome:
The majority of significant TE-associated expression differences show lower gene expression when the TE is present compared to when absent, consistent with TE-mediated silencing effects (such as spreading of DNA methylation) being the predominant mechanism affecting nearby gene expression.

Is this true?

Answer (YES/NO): NO